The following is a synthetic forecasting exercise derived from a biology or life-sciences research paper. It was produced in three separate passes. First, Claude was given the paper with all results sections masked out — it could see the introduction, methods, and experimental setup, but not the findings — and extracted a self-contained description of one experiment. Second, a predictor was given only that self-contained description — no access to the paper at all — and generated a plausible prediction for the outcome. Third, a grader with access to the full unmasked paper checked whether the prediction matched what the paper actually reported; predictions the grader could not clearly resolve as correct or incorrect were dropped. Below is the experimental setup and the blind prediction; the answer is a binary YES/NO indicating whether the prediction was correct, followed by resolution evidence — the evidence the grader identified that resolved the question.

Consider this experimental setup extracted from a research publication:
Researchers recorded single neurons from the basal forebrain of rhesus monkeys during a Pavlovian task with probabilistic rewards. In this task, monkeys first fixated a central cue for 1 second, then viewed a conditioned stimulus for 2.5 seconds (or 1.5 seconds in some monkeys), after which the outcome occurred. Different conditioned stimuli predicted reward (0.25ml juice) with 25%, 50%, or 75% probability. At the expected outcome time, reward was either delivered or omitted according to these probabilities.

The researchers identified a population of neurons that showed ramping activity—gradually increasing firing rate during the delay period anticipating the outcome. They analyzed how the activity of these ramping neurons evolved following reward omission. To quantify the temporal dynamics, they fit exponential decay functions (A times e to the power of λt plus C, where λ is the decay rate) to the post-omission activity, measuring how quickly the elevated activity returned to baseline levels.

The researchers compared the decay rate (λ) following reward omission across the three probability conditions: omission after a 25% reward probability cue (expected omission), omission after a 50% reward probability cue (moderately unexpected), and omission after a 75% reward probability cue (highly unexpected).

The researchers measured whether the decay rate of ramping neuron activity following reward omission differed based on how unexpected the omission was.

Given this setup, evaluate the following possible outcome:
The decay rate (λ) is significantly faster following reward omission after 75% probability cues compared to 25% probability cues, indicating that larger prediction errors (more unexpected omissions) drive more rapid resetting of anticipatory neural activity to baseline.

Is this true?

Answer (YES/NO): NO